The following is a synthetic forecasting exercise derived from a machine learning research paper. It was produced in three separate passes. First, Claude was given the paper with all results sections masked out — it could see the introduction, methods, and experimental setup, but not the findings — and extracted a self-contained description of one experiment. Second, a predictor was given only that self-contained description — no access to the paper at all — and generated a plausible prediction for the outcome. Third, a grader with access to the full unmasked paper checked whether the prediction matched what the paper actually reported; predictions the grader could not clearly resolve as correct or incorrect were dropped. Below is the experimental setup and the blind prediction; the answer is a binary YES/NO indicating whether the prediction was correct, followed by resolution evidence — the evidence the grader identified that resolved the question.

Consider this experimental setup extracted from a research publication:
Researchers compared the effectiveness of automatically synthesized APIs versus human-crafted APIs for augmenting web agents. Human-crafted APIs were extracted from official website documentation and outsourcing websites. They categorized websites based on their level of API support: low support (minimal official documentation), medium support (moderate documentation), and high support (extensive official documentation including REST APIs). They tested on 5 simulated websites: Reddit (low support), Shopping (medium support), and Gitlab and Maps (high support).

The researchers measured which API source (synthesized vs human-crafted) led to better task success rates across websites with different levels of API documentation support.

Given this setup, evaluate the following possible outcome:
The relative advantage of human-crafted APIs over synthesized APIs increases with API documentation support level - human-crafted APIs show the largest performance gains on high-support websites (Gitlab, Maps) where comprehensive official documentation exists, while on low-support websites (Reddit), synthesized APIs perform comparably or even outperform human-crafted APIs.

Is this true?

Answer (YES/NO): YES